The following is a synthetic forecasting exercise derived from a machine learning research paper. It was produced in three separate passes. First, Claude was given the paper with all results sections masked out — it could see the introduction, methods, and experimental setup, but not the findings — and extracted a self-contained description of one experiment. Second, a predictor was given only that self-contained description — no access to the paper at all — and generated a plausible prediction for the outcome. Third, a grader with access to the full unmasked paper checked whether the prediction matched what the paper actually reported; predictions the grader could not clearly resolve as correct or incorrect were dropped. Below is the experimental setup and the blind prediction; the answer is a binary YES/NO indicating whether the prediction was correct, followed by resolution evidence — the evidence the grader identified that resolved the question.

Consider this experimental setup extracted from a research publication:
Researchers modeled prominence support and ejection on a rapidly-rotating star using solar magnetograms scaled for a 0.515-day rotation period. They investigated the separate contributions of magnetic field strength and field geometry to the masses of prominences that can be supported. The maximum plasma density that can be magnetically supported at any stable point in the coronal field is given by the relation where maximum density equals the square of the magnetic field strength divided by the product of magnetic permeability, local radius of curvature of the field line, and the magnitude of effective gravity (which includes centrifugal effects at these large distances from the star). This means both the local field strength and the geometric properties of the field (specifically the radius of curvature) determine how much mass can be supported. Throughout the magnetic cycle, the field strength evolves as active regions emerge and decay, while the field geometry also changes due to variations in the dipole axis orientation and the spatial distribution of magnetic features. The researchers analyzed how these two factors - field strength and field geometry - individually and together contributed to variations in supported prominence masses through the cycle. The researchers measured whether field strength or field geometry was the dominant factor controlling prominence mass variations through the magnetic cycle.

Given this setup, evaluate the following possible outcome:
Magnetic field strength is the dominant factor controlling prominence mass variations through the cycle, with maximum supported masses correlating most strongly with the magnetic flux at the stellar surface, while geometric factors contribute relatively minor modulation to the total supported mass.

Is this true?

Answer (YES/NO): NO